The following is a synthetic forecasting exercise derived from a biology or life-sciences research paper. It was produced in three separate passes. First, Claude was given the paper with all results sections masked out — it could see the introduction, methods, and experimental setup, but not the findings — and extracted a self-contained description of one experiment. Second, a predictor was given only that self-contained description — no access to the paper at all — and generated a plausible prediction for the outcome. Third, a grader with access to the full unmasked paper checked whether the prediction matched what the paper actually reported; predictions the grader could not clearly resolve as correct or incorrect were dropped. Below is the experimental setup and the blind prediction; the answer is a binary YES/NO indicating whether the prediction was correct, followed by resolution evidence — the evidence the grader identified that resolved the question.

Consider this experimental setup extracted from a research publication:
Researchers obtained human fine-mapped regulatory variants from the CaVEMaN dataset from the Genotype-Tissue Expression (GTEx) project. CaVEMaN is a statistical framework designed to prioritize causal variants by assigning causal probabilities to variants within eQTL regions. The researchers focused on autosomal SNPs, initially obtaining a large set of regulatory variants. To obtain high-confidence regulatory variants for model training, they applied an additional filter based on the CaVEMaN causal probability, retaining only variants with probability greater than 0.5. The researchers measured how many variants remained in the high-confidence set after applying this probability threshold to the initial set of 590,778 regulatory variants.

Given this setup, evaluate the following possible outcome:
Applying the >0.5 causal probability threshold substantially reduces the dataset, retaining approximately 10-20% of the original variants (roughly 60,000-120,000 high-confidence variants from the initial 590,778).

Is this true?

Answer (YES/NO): NO